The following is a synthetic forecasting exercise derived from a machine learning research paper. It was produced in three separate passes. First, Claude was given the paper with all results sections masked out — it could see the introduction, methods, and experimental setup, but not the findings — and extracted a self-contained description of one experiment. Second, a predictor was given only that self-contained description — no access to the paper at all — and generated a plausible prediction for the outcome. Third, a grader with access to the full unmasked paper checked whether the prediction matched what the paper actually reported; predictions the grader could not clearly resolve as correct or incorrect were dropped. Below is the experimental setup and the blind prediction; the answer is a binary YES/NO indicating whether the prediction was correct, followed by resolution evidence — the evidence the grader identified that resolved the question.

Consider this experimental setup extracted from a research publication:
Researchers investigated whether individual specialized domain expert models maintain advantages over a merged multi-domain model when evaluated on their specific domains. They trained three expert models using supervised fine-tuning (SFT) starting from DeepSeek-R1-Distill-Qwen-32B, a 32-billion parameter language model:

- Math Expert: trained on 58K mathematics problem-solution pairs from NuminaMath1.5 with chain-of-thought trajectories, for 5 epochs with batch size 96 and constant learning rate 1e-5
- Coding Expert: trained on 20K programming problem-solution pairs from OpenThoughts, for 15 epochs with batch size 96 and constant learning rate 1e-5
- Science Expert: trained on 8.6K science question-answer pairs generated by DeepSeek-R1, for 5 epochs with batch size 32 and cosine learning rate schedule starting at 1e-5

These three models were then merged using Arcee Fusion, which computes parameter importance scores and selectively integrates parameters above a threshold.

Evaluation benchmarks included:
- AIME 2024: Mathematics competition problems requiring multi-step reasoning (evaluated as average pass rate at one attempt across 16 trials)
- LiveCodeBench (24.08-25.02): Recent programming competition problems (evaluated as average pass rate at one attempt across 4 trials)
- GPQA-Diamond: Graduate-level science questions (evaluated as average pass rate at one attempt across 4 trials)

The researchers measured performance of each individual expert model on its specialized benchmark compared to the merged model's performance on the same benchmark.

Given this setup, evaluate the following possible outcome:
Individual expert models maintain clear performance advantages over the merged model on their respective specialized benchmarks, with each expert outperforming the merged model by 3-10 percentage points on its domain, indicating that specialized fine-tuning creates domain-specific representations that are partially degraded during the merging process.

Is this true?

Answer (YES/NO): NO